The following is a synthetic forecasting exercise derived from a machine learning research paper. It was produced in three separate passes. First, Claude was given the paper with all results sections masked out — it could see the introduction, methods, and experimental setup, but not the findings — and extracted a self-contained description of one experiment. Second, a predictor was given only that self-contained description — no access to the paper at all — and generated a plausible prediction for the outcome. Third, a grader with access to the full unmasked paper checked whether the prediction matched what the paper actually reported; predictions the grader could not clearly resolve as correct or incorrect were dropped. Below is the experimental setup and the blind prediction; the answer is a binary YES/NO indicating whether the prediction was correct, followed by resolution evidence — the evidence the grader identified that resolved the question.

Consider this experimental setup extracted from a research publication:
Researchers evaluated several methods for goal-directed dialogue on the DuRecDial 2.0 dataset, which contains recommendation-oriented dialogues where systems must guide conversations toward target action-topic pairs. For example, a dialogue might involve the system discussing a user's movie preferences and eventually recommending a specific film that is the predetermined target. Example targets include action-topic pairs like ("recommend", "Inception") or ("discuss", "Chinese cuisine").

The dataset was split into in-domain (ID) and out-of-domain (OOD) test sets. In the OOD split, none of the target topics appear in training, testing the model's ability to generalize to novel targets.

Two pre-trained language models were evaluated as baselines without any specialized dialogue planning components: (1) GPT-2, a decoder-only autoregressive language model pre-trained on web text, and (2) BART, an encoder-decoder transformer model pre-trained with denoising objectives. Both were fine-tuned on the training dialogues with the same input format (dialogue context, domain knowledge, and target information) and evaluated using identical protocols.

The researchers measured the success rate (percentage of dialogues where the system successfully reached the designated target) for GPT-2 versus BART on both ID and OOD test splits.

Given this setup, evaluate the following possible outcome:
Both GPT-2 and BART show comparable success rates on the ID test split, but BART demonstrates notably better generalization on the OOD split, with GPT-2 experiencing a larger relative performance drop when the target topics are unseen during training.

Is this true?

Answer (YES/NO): NO